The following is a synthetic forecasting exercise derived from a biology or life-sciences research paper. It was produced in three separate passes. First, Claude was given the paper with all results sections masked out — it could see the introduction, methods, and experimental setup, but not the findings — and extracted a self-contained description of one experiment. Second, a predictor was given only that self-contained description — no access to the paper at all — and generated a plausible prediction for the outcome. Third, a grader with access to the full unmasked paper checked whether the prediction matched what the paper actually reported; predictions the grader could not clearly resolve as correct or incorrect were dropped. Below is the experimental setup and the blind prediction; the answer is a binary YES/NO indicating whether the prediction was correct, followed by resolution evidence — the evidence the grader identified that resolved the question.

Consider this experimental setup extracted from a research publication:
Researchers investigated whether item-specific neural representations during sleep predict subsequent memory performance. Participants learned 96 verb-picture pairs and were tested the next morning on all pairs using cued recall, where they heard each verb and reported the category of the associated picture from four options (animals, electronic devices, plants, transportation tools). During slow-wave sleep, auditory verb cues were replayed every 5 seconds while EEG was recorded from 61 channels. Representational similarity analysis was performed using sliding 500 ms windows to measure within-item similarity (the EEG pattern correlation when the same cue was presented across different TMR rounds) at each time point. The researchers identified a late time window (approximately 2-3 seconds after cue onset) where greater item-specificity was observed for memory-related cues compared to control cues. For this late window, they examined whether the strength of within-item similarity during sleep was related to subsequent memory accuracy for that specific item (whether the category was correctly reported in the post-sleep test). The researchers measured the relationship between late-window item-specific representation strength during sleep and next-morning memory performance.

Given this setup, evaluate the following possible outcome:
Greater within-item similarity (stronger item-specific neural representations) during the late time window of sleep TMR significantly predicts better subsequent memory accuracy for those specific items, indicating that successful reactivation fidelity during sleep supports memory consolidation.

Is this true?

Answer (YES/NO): YES